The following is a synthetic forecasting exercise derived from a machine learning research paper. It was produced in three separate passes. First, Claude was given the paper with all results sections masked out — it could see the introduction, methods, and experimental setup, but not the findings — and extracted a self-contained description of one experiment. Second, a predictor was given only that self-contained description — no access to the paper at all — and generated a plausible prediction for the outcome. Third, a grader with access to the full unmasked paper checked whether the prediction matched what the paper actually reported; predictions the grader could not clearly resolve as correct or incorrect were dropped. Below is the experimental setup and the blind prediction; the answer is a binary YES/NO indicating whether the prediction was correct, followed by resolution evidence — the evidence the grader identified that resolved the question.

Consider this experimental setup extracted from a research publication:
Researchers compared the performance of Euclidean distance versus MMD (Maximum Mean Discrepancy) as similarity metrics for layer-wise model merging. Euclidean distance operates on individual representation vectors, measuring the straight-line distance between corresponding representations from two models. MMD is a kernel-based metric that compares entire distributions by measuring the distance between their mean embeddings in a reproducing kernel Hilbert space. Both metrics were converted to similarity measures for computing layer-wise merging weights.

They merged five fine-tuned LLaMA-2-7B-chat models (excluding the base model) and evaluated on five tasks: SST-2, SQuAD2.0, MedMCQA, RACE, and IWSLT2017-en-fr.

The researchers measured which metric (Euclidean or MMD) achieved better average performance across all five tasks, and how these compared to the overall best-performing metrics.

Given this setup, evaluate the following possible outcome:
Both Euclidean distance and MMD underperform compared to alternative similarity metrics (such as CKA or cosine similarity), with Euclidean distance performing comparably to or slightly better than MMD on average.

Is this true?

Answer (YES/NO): YES